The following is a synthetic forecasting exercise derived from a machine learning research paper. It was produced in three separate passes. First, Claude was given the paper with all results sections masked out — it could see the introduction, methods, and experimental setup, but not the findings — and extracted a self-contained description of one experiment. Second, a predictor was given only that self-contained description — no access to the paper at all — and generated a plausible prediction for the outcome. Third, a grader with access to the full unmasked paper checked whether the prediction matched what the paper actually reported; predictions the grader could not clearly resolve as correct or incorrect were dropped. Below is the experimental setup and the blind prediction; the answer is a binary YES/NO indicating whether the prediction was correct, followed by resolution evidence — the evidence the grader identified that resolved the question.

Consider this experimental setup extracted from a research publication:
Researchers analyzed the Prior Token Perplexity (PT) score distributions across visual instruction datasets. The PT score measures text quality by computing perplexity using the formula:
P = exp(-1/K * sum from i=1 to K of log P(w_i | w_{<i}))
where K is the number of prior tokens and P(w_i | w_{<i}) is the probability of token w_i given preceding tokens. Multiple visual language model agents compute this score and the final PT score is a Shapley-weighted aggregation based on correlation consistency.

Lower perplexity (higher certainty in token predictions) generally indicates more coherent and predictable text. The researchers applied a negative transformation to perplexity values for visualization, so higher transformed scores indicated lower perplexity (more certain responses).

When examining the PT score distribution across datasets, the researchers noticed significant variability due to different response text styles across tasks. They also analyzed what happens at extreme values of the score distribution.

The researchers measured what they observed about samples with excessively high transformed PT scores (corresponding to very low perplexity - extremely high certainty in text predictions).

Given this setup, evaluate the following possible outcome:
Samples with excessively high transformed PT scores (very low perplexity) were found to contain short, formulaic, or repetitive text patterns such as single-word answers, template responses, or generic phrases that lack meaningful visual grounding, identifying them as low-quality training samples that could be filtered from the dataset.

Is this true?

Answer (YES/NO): NO